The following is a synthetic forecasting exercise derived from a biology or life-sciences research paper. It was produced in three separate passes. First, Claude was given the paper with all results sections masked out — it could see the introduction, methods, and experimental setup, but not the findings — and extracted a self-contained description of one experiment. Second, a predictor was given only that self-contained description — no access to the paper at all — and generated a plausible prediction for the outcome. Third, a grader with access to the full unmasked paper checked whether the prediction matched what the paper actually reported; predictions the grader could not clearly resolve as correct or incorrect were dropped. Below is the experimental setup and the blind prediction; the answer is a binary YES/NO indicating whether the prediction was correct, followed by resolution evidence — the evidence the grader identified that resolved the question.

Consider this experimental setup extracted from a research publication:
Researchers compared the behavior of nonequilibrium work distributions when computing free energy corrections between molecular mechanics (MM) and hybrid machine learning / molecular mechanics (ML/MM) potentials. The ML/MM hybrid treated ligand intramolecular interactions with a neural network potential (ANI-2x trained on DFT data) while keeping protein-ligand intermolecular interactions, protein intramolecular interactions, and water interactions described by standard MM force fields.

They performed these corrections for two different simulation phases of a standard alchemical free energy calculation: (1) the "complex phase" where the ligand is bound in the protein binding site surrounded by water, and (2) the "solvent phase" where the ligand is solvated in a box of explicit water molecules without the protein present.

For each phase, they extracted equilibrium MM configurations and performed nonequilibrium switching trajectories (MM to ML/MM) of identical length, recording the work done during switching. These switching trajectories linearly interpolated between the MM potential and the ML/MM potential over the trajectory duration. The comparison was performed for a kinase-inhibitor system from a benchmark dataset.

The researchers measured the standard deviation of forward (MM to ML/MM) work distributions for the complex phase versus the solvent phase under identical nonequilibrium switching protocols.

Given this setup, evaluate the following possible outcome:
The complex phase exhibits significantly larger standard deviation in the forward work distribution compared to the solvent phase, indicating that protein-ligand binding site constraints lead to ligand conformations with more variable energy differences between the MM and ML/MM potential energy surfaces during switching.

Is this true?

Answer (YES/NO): NO